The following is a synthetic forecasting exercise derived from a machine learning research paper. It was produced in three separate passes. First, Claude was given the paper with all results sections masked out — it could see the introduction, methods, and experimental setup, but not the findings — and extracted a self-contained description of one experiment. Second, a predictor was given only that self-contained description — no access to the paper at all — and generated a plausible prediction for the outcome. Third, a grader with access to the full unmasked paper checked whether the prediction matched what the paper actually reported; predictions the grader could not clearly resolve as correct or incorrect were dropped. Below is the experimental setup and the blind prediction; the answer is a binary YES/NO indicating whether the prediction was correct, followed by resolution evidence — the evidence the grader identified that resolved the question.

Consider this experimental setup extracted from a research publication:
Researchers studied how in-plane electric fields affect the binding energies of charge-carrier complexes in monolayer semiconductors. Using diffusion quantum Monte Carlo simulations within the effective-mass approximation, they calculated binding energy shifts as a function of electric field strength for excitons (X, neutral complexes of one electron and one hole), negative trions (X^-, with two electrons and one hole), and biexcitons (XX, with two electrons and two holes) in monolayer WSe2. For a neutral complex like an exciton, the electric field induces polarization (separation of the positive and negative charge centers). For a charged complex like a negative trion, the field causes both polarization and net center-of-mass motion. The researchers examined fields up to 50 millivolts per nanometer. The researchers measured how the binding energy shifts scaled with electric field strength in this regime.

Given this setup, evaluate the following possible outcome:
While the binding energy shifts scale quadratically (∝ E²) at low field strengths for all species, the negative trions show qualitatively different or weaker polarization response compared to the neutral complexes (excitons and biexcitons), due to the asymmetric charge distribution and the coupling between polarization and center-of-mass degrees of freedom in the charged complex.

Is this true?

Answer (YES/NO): NO